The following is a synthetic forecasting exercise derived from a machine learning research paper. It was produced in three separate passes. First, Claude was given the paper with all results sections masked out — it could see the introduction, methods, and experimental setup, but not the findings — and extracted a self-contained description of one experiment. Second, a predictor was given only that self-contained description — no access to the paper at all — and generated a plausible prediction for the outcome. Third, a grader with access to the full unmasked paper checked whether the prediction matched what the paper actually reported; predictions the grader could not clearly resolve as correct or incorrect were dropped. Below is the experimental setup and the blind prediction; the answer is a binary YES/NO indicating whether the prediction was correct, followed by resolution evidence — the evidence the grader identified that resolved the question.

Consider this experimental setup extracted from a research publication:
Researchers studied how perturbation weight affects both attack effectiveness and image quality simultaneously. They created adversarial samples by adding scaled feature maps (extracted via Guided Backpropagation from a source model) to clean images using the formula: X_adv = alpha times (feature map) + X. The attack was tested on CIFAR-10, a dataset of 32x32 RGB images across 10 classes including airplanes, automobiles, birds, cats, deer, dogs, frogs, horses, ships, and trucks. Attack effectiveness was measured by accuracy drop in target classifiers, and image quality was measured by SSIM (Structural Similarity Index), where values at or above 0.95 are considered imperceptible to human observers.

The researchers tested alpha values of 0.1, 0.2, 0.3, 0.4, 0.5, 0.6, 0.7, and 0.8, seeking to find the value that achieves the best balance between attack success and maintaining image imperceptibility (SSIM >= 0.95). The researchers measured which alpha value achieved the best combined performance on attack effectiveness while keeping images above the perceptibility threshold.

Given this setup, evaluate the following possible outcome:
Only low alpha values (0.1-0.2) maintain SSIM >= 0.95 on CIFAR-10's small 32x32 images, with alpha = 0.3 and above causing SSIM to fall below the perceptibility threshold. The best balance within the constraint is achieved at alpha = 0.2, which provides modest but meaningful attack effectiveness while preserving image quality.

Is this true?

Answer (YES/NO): NO